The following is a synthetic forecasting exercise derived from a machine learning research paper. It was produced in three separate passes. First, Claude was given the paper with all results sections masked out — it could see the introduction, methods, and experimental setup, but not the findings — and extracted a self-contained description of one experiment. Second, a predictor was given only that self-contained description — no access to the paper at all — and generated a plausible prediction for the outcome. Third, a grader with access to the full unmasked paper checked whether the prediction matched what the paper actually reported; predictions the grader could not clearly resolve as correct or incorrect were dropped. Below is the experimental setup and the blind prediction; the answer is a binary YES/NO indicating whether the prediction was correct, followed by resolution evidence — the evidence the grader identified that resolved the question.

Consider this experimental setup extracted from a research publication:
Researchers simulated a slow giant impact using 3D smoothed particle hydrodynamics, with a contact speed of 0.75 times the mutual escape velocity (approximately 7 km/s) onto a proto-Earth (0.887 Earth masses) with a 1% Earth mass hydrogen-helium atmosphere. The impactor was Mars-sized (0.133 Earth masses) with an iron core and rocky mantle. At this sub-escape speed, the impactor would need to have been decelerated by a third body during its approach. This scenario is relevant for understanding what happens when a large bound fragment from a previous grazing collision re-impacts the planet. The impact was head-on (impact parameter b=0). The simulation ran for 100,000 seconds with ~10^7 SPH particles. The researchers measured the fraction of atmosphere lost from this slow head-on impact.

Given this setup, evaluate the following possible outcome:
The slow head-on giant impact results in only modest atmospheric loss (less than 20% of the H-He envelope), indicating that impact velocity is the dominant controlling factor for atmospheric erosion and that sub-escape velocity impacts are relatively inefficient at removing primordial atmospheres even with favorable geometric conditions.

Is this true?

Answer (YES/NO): YES